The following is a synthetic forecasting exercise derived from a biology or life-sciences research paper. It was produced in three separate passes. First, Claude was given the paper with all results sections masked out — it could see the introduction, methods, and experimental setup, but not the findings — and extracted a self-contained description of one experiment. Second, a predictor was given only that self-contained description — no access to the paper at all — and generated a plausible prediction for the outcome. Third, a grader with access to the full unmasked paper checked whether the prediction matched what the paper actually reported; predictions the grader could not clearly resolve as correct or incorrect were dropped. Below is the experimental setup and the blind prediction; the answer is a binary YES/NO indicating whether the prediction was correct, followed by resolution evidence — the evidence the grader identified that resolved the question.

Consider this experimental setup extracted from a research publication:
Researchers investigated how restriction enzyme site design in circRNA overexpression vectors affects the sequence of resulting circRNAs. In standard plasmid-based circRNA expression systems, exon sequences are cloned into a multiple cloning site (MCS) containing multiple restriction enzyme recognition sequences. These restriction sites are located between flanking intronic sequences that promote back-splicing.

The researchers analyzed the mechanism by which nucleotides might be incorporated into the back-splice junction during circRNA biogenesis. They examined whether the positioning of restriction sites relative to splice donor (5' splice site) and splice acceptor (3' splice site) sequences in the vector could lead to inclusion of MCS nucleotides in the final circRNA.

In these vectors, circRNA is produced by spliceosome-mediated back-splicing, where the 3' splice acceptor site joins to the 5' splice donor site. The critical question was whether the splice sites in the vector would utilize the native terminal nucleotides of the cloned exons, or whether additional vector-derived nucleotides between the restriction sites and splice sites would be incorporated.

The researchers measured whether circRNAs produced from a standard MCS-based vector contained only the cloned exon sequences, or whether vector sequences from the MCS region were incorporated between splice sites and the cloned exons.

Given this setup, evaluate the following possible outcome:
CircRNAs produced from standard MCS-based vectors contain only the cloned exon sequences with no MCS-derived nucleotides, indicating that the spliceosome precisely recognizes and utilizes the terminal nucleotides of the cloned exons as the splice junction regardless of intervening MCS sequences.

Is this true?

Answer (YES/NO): NO